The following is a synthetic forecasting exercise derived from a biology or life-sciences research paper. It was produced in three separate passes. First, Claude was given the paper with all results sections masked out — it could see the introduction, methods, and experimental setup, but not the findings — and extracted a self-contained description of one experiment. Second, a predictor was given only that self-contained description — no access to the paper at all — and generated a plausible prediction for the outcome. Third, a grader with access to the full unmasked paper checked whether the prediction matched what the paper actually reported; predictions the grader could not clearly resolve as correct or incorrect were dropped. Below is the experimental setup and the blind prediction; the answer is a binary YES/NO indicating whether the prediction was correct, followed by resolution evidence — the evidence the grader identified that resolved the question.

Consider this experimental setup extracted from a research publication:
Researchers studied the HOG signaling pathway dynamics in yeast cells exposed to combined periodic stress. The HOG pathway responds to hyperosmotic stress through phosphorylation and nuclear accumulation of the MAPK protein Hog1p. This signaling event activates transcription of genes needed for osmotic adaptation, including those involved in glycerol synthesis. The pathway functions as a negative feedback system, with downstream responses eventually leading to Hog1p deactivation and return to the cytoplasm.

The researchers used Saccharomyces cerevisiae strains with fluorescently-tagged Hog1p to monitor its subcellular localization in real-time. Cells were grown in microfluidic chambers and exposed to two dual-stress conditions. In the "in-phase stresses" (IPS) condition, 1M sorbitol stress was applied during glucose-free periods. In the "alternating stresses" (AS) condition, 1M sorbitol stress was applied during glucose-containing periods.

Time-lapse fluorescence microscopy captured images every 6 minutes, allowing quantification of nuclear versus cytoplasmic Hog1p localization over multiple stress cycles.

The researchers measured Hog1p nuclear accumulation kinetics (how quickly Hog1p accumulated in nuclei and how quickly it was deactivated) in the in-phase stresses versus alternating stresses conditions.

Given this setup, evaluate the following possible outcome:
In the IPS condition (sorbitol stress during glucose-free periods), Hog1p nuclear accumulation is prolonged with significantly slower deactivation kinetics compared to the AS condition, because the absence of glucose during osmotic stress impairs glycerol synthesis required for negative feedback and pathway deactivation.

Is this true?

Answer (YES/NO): YES